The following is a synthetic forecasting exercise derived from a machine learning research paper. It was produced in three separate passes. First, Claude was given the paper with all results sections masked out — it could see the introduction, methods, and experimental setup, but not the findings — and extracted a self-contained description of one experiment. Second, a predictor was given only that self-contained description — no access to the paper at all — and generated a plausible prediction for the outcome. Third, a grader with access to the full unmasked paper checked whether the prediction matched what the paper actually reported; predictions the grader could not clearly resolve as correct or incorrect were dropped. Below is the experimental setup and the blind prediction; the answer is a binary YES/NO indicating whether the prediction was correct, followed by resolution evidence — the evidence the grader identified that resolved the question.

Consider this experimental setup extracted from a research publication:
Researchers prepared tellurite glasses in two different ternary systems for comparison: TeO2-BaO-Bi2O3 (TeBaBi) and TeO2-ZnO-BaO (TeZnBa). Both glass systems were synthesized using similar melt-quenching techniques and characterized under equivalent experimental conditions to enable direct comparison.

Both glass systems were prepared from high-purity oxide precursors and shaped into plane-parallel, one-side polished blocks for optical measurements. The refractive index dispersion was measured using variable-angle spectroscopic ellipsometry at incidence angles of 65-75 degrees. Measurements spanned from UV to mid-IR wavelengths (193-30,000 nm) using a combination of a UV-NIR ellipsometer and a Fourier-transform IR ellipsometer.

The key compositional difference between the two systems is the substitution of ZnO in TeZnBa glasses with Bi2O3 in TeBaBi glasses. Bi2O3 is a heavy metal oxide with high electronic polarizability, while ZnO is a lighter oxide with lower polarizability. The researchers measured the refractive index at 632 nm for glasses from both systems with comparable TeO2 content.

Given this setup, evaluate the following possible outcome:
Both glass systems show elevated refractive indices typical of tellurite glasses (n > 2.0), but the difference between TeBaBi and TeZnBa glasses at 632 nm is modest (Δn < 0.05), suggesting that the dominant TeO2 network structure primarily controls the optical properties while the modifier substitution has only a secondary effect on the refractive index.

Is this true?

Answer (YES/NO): NO